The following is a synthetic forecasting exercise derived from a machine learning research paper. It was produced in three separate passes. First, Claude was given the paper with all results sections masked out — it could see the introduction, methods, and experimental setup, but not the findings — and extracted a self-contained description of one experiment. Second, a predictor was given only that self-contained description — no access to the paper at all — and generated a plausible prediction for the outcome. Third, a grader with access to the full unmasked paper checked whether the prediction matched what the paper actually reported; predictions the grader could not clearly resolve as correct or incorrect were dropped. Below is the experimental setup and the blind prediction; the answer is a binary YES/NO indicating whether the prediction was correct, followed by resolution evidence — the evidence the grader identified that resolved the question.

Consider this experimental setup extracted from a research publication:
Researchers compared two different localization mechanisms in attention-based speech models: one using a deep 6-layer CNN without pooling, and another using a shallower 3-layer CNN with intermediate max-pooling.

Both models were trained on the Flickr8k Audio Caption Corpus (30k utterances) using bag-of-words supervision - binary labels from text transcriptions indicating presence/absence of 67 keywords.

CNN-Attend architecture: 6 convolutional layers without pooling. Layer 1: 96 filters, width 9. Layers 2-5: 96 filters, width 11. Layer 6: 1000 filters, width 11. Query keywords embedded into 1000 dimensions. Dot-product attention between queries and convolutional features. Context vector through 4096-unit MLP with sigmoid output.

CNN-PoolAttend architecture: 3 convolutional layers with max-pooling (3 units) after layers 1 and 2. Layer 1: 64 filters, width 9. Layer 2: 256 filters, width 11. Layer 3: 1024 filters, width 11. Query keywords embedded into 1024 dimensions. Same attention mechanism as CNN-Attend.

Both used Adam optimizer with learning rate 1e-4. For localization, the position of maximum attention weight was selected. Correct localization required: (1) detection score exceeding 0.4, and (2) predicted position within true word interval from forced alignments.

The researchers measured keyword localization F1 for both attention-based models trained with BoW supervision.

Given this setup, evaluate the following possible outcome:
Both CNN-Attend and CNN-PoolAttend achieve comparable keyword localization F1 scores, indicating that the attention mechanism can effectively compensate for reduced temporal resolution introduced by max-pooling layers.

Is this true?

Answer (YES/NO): NO